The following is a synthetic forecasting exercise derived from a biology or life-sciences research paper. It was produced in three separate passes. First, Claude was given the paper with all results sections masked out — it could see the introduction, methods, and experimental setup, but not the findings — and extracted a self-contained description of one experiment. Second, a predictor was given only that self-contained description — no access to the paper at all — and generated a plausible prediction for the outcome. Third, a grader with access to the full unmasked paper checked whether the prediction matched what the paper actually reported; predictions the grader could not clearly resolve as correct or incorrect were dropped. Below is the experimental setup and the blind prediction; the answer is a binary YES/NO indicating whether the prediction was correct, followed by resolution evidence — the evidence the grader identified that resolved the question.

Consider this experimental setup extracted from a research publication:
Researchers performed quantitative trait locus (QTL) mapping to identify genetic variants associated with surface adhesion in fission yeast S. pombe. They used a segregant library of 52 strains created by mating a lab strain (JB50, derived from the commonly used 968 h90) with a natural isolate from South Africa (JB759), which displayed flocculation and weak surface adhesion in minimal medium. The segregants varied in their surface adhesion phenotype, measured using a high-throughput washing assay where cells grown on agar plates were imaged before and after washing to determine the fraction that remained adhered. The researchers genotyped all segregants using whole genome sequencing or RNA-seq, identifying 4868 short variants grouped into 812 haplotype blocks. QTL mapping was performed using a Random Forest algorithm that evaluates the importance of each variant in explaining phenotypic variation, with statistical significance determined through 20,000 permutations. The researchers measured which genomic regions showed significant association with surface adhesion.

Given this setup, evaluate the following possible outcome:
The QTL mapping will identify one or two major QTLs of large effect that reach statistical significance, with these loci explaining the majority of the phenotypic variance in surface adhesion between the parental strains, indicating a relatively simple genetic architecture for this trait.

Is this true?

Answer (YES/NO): YES